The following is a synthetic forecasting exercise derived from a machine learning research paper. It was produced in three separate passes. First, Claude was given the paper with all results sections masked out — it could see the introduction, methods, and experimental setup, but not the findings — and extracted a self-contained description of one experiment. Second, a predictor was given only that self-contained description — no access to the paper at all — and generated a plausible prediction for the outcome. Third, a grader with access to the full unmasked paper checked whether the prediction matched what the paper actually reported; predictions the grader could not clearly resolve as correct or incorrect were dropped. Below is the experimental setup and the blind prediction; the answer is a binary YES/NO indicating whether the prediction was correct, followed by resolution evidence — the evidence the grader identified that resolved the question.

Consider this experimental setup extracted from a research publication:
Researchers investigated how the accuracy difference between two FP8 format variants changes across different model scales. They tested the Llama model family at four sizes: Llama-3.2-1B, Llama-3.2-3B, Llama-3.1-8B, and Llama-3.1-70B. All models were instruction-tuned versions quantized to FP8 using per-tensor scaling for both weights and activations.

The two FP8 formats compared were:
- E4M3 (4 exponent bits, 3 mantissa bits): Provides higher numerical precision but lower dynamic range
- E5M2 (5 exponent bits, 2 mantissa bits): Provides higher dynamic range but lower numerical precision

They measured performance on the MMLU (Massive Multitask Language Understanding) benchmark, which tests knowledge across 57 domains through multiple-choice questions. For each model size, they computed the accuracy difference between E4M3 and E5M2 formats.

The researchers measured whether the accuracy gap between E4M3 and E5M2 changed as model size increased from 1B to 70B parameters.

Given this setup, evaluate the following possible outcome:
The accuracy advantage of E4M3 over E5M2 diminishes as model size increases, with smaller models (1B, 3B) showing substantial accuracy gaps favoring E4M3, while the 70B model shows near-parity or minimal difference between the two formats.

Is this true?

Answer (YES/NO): NO